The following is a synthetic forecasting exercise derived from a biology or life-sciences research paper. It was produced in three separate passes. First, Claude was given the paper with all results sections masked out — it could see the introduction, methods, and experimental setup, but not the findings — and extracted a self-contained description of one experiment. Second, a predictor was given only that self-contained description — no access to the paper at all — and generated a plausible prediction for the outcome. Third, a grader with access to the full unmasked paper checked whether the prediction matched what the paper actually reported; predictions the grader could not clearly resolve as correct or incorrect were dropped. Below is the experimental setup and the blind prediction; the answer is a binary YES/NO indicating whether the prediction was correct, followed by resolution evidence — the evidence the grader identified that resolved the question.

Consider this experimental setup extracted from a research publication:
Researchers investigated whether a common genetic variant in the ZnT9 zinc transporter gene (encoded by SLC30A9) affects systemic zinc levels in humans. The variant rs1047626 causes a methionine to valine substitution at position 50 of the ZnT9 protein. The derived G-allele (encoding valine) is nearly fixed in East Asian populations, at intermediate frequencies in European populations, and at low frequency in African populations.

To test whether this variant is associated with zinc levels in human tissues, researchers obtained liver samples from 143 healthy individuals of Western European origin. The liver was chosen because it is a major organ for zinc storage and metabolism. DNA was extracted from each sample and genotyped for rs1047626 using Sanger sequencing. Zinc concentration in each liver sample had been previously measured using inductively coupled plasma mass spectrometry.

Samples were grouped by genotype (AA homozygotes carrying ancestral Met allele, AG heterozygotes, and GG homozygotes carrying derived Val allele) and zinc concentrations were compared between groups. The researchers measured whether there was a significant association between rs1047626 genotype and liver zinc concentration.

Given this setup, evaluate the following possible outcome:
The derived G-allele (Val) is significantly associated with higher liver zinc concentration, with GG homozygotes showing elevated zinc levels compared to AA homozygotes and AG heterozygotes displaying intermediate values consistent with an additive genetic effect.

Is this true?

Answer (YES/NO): NO